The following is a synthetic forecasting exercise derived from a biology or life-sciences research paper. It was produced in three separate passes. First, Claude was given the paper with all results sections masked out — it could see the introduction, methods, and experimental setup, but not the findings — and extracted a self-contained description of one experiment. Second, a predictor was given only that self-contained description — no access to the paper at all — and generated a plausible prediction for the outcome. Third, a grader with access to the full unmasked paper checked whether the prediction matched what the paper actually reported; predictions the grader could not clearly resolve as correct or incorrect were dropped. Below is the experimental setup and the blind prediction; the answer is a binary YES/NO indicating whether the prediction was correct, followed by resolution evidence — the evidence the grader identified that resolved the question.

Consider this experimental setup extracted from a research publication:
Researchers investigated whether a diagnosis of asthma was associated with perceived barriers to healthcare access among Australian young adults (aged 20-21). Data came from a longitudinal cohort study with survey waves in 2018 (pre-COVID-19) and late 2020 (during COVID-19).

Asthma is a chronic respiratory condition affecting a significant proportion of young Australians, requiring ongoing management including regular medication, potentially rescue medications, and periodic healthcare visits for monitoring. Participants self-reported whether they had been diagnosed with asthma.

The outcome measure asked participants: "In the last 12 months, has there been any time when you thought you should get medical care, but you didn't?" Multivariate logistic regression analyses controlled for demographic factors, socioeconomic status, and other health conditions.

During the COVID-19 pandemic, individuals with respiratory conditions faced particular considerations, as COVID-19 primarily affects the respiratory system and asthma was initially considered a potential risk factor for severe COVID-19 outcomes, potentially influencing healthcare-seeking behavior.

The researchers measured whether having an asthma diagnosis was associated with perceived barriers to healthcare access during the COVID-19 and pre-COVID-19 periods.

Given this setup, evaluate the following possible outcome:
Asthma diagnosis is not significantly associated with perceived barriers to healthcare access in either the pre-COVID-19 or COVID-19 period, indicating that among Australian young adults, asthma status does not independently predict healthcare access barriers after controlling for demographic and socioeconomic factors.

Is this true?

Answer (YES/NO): YES